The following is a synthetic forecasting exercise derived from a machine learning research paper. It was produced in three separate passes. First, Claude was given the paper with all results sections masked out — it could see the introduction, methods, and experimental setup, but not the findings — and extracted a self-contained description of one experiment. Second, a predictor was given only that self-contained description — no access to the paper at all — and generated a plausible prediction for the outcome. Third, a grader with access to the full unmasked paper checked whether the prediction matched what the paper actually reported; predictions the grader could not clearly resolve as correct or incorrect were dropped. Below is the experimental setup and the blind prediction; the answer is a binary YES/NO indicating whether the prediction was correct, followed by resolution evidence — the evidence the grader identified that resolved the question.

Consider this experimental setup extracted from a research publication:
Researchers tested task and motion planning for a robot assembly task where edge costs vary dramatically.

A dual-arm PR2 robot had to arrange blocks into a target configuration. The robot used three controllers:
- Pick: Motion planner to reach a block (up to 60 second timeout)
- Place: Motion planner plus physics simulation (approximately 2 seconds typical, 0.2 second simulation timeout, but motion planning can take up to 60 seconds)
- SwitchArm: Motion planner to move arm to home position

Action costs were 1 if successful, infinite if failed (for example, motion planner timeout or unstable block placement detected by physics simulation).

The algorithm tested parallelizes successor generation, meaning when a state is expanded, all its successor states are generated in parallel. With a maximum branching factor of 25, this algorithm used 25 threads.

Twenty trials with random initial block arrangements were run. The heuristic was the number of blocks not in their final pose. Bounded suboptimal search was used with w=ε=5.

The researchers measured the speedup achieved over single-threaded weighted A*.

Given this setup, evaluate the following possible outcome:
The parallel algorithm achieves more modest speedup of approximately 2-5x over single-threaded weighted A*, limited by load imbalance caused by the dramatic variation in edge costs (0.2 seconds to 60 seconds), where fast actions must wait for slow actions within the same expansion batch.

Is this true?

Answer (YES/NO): YES